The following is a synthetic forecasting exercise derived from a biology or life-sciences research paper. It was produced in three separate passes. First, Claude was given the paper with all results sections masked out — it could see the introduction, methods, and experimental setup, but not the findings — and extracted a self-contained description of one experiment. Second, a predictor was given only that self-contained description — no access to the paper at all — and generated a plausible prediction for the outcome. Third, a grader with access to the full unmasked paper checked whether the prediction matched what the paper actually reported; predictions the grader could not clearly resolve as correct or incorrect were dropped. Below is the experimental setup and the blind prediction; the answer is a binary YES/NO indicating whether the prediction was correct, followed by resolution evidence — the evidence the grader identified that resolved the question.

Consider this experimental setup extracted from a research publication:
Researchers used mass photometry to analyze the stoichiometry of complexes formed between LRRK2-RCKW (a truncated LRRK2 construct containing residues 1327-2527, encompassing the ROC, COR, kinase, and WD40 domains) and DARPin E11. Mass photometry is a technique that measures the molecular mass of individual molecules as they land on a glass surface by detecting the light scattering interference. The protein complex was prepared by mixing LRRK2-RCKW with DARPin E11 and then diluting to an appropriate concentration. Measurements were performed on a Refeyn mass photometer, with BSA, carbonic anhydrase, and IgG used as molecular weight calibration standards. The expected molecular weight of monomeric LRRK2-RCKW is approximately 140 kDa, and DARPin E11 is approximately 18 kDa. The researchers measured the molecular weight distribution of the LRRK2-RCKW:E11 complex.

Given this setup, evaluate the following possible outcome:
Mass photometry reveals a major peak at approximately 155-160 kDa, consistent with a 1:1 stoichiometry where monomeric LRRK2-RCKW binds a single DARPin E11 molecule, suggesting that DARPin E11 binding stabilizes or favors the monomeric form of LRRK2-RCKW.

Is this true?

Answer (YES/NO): YES